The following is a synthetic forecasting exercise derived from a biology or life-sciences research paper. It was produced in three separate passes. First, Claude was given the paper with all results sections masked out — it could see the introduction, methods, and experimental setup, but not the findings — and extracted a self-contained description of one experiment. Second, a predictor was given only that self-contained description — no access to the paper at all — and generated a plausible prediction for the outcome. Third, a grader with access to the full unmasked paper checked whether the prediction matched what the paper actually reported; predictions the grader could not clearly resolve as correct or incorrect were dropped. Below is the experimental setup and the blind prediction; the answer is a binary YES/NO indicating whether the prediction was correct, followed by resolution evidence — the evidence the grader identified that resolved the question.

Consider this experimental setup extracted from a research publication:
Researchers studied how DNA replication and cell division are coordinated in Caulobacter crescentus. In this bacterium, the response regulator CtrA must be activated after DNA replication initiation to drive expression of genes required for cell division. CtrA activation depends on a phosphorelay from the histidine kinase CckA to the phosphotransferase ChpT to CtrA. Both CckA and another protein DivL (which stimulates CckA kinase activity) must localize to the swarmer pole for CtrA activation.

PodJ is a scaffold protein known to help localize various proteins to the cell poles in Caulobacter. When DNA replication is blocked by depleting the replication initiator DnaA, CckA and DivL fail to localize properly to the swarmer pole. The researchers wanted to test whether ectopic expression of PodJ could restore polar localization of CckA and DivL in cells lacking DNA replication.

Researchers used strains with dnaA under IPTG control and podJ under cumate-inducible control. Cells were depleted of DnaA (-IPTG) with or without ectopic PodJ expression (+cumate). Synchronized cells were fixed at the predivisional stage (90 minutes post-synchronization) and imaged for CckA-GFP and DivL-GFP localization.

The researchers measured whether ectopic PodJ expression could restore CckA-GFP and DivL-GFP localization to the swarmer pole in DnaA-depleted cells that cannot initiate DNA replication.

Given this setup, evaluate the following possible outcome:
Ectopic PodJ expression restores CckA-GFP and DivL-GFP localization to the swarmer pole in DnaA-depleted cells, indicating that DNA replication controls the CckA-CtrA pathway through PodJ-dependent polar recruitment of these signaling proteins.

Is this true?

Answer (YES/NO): NO